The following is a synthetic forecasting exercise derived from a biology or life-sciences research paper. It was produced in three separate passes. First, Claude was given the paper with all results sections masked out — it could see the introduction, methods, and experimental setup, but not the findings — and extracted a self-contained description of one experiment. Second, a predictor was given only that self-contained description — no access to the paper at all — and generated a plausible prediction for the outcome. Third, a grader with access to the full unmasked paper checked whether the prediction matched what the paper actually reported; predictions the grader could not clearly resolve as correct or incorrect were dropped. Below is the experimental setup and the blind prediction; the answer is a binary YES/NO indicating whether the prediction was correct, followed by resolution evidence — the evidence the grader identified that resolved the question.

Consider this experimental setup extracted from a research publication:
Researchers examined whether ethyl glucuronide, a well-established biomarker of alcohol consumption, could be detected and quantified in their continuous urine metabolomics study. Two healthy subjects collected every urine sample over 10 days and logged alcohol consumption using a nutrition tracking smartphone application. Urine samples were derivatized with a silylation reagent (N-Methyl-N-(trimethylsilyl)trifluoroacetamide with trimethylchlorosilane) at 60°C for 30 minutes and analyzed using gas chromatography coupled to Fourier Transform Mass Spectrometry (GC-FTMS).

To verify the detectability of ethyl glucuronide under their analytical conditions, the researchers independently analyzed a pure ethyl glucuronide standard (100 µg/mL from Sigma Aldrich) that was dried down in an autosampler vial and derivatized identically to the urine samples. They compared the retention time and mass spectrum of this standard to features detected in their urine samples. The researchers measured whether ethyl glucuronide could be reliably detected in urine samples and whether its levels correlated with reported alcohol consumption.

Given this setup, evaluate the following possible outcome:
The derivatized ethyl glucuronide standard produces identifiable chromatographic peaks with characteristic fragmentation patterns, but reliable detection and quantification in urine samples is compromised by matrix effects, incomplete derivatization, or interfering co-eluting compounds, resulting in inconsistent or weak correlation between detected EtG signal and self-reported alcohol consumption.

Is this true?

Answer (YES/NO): NO